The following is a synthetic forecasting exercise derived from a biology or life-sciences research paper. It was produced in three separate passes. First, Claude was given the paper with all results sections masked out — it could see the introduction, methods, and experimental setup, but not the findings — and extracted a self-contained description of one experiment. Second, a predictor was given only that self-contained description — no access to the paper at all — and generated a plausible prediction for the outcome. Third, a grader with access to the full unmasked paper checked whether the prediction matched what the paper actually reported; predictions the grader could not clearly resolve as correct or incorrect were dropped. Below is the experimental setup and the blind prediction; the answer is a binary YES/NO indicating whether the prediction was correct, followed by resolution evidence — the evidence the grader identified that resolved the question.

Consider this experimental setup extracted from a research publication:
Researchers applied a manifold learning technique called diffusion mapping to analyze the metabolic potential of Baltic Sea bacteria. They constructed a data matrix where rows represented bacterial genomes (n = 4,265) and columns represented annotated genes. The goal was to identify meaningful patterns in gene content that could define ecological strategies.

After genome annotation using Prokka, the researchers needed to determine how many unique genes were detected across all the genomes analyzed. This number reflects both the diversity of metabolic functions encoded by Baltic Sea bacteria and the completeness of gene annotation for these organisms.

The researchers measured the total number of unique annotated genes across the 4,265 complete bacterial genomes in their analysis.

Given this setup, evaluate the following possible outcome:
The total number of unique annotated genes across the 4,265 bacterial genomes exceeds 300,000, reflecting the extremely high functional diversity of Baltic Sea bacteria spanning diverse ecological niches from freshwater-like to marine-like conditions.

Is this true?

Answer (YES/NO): NO